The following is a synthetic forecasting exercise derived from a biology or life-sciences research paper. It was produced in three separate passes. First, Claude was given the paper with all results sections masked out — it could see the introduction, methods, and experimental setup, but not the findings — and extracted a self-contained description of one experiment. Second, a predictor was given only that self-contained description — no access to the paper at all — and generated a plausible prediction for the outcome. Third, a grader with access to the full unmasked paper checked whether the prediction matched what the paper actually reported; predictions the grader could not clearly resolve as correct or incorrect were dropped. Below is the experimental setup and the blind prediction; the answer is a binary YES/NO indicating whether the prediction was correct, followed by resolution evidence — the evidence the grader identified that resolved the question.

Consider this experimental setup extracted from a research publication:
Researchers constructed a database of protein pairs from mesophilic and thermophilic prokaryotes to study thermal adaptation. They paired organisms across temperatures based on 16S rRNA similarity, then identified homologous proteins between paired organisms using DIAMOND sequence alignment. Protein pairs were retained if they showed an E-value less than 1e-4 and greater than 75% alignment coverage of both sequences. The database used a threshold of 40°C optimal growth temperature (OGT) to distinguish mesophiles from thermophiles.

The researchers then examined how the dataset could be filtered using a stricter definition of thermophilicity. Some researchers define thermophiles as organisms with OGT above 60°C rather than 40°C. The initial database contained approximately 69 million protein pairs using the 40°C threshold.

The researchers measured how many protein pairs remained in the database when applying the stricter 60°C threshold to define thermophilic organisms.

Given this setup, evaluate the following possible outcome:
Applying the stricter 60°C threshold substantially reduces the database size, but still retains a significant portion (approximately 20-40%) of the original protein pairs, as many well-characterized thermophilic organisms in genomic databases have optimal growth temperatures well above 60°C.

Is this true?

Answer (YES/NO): NO